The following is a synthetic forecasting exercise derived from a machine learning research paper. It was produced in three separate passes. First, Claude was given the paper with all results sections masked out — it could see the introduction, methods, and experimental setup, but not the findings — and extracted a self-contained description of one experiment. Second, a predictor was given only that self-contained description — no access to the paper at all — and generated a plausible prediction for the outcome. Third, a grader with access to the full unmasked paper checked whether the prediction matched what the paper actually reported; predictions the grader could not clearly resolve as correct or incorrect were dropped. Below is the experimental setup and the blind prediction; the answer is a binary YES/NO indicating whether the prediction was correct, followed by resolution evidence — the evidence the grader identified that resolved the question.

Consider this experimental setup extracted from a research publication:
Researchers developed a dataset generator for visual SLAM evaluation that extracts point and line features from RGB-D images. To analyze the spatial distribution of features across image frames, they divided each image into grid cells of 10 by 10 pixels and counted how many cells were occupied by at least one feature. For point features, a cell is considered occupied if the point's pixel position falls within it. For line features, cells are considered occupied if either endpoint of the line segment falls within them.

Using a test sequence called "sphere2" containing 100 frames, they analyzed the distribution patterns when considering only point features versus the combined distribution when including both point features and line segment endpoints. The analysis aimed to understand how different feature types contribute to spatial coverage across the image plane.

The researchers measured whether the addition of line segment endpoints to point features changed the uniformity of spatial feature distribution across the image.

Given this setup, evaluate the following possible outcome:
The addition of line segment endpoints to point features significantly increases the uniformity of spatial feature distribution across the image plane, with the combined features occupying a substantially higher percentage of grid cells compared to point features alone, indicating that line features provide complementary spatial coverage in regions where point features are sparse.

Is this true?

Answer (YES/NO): NO